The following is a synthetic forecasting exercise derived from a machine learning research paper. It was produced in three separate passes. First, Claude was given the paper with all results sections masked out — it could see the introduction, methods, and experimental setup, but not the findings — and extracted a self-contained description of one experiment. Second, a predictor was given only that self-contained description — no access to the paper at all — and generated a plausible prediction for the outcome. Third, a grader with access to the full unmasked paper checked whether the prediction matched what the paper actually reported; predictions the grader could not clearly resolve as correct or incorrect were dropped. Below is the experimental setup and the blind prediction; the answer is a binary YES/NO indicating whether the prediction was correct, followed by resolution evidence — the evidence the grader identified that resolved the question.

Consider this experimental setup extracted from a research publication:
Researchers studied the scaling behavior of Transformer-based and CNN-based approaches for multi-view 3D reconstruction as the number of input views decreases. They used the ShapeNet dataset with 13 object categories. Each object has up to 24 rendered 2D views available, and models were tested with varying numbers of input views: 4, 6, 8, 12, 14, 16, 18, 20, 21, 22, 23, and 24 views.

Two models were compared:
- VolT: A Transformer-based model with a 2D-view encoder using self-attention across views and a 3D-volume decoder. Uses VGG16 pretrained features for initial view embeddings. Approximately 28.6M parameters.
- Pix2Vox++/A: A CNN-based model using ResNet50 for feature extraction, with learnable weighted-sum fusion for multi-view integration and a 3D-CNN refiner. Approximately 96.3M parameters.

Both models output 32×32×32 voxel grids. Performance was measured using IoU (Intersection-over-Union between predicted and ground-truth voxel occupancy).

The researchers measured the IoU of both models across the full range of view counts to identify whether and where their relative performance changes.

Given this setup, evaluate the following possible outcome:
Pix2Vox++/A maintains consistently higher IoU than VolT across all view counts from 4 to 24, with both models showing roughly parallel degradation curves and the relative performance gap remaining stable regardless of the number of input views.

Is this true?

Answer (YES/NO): NO